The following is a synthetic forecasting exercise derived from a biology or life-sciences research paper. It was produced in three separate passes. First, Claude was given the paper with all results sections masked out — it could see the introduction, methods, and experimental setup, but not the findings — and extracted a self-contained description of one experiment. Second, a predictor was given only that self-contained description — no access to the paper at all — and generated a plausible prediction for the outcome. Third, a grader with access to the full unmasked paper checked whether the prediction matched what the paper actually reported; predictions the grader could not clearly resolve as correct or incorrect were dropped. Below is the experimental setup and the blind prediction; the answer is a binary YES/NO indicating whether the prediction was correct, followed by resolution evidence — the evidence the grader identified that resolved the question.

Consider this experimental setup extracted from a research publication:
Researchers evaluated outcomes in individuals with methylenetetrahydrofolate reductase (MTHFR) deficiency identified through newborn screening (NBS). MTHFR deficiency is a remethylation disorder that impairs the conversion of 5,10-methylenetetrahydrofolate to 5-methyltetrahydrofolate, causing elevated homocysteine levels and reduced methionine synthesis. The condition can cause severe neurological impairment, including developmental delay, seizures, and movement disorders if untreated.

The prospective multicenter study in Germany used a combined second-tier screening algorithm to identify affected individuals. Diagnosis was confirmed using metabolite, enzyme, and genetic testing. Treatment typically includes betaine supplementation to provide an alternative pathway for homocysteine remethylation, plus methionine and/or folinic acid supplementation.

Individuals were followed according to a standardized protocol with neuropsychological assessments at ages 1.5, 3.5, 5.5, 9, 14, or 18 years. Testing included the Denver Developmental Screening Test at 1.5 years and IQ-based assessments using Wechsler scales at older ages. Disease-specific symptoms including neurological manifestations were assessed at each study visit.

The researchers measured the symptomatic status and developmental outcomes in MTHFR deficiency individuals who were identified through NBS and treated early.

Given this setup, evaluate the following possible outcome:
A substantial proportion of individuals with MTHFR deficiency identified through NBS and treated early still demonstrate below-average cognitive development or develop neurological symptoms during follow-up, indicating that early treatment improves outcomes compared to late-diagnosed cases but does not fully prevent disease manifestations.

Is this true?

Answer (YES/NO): NO